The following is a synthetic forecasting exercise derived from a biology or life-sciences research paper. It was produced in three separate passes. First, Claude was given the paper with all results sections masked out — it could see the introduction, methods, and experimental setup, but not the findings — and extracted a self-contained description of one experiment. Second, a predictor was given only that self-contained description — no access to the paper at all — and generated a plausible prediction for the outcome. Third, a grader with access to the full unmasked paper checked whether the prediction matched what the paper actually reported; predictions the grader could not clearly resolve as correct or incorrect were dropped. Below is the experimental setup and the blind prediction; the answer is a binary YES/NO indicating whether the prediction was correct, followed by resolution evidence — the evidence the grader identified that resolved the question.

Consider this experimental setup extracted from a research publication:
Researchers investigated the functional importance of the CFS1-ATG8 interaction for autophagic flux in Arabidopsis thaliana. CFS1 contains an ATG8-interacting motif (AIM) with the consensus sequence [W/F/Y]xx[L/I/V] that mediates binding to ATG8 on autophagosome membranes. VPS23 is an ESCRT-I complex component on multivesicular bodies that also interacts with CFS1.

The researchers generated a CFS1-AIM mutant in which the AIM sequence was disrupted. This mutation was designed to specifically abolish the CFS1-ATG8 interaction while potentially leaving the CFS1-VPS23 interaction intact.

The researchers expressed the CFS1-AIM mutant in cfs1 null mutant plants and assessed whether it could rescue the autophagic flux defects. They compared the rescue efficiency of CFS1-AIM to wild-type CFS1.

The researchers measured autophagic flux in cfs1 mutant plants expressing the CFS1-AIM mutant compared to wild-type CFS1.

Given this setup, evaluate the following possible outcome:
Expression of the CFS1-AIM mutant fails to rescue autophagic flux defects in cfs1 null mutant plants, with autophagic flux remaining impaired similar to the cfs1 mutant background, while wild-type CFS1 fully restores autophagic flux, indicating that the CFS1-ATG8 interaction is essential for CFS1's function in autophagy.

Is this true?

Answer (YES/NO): YES